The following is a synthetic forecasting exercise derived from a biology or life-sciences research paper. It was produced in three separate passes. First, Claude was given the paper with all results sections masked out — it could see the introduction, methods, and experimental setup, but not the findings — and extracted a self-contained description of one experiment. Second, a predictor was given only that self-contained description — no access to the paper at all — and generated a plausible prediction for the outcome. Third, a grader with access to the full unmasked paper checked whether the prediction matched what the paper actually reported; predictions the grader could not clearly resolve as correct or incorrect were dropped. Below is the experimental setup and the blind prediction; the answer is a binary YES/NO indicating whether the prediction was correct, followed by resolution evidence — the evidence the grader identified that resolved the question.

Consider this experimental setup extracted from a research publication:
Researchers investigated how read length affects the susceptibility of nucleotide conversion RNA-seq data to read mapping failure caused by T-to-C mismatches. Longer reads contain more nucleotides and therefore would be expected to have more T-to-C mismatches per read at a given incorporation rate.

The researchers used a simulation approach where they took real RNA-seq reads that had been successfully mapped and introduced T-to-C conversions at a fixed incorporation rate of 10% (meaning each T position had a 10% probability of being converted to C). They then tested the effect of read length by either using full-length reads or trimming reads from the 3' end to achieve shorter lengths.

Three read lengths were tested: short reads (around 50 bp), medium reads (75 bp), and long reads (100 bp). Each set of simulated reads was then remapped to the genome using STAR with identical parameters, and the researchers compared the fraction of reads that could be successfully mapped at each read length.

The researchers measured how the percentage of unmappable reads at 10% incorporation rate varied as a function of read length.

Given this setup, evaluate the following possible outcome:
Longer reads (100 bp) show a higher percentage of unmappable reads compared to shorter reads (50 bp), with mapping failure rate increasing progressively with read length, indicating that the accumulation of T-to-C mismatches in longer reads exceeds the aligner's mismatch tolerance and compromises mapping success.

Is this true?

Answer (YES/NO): NO